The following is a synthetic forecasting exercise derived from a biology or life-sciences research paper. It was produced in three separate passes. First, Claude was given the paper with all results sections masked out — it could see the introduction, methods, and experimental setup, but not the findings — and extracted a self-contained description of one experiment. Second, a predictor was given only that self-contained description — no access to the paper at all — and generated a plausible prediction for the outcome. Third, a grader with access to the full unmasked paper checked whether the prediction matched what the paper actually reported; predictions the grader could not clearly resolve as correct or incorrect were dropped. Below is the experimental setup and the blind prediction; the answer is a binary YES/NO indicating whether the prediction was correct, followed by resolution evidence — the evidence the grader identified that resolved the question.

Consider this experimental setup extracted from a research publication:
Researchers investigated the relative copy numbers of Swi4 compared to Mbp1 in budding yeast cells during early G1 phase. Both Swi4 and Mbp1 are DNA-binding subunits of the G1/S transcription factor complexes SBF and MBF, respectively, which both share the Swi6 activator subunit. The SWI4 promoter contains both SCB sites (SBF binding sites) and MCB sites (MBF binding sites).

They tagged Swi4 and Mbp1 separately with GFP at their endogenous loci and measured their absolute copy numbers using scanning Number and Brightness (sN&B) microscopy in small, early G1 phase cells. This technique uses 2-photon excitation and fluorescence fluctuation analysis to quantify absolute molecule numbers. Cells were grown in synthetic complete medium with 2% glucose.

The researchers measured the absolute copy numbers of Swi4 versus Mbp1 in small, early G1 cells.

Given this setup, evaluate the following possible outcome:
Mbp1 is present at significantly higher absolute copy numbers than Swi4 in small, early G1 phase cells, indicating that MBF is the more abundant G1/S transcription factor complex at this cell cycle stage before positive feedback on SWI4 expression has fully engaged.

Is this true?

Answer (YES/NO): YES